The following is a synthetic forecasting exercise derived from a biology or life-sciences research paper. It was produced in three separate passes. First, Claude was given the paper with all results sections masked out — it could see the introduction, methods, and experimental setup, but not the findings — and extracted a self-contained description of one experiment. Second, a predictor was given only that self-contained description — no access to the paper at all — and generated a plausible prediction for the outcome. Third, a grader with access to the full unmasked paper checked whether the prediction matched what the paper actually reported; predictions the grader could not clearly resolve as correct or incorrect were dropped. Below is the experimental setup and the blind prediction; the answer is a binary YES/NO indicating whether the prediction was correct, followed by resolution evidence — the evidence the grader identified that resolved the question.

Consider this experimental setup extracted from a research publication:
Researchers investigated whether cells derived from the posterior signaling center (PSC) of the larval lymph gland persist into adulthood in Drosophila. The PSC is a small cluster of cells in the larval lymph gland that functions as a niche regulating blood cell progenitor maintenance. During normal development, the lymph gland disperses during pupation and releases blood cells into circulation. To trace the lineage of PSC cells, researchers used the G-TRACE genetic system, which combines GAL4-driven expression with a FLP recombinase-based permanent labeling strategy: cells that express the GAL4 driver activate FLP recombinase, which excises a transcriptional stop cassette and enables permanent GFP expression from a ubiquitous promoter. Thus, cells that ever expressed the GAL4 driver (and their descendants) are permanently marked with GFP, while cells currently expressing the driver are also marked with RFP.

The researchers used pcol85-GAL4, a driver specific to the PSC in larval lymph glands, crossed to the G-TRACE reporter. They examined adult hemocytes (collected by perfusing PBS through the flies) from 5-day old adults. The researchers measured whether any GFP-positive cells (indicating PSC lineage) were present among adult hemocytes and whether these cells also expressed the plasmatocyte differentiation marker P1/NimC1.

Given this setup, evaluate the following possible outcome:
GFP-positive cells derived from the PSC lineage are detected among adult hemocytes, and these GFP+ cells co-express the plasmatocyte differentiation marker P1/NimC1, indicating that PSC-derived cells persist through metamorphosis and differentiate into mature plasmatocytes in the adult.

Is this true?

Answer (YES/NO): NO